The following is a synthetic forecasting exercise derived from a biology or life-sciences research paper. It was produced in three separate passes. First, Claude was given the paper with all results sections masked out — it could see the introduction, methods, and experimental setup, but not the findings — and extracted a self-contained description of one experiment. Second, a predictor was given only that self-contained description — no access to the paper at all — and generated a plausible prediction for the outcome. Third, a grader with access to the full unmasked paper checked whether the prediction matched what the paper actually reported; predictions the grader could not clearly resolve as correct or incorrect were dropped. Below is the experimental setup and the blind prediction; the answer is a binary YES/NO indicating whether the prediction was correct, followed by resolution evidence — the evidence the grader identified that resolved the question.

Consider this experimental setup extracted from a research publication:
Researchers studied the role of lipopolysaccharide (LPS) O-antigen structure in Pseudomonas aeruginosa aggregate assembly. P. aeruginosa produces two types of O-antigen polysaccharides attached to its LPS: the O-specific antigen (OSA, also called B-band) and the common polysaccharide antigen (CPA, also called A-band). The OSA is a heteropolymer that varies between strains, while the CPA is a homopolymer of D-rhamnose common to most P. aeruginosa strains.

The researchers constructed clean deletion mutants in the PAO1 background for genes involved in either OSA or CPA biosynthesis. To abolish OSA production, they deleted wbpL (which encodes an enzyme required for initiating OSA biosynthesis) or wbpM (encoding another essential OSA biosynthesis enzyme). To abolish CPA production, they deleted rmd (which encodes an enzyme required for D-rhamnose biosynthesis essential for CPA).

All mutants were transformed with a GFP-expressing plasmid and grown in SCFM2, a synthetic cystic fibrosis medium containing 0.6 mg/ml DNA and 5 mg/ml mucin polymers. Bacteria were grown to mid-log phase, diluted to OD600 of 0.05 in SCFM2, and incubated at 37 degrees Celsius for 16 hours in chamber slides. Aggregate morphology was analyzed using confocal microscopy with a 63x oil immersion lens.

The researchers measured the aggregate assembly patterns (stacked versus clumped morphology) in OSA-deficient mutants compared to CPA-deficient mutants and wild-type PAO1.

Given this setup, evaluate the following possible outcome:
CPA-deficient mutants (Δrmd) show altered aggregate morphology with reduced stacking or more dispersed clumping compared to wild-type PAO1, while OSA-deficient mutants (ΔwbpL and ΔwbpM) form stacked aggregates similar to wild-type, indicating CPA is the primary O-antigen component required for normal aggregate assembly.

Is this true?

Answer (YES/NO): NO